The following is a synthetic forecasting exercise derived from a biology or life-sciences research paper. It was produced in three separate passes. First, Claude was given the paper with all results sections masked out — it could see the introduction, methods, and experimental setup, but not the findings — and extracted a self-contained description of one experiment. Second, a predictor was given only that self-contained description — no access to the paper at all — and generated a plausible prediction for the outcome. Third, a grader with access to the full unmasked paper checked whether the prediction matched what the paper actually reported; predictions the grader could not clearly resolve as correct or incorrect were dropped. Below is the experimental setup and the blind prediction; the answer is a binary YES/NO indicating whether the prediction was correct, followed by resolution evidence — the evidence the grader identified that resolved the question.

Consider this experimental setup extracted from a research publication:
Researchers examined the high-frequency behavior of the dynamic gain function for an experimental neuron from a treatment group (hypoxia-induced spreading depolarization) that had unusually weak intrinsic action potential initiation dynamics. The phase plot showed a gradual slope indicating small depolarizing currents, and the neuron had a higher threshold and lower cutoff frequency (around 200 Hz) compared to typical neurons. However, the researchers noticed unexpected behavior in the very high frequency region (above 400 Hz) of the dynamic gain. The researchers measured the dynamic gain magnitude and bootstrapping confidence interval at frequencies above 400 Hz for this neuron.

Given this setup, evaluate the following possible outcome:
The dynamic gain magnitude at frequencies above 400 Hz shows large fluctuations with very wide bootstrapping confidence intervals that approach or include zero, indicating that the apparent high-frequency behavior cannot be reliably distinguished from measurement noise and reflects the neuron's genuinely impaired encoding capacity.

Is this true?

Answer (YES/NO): NO